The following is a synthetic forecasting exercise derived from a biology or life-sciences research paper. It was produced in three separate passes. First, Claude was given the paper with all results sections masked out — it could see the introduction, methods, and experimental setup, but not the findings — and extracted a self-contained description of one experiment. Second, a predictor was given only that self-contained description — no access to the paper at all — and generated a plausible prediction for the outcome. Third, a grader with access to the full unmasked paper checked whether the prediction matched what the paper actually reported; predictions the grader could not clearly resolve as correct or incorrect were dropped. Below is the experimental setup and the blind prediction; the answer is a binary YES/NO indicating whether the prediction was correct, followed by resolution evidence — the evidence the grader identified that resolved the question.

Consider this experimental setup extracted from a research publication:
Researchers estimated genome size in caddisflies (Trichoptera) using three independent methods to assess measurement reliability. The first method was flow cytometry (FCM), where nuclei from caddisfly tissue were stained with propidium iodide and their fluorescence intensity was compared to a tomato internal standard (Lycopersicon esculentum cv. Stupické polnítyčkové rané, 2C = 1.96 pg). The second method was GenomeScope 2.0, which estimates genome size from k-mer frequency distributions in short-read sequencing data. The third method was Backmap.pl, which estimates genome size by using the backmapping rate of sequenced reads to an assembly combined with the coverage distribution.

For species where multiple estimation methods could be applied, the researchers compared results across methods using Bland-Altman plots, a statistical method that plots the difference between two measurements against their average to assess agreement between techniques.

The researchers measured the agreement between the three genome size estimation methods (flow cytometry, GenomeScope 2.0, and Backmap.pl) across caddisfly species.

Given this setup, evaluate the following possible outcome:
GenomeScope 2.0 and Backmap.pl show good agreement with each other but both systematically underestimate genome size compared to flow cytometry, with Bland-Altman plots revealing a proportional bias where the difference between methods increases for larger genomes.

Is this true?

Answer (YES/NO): YES